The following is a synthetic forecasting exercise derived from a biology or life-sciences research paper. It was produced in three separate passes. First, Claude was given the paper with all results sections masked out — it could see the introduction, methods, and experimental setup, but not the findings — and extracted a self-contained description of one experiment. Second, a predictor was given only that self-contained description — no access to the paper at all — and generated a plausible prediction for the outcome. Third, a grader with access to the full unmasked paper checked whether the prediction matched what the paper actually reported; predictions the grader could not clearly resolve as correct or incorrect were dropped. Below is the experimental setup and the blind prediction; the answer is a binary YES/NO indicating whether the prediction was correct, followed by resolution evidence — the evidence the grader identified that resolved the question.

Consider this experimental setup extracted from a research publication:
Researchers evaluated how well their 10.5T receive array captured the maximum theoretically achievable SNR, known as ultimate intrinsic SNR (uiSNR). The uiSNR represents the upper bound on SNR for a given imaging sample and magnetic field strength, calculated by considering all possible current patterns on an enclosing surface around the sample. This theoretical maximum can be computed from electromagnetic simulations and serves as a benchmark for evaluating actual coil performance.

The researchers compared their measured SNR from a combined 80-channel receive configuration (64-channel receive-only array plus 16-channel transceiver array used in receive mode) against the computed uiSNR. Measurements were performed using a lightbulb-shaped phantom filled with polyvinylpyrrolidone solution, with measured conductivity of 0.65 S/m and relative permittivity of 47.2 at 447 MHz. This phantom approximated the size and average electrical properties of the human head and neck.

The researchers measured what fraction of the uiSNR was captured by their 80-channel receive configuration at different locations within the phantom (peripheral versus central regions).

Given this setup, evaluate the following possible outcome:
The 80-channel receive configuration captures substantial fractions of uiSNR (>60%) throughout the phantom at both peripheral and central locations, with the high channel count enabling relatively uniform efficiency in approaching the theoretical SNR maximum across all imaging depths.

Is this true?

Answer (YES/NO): NO